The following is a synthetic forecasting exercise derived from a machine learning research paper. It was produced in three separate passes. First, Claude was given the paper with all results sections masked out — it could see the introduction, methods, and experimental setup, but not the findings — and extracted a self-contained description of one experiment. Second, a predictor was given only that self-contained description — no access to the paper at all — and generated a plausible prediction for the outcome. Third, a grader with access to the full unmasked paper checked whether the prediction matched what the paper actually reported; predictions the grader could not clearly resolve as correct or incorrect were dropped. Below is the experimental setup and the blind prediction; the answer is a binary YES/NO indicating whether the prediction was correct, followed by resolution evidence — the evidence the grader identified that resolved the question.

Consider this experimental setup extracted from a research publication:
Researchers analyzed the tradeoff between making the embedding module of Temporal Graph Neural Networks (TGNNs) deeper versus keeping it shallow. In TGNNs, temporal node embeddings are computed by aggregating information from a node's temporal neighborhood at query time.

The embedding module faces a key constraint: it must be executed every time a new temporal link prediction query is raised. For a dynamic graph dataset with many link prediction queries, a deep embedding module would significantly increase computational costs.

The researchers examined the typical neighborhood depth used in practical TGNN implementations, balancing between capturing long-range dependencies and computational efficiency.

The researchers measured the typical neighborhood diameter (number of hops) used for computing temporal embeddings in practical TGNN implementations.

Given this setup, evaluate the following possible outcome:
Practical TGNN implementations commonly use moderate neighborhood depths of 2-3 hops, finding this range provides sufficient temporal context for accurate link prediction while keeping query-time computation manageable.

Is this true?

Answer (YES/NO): NO